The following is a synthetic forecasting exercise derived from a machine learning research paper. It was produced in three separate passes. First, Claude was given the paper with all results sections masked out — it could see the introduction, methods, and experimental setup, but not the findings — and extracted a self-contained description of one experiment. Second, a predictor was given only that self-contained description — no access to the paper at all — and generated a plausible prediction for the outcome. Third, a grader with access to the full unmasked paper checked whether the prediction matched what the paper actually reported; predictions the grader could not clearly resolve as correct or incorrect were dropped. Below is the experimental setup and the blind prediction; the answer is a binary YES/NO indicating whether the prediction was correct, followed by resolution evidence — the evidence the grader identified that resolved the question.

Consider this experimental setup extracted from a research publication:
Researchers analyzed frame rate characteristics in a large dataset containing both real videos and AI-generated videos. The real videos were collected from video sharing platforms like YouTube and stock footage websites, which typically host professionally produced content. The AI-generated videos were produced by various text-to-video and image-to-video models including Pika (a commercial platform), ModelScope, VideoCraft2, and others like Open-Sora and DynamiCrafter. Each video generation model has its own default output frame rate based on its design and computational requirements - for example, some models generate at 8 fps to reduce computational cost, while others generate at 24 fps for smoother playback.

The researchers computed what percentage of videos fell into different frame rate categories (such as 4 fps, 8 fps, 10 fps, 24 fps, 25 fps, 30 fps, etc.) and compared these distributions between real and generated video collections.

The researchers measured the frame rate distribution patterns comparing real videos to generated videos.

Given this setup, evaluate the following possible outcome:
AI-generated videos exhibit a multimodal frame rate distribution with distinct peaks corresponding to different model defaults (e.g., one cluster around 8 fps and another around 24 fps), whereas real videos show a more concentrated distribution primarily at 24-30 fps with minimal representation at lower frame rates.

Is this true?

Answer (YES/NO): NO